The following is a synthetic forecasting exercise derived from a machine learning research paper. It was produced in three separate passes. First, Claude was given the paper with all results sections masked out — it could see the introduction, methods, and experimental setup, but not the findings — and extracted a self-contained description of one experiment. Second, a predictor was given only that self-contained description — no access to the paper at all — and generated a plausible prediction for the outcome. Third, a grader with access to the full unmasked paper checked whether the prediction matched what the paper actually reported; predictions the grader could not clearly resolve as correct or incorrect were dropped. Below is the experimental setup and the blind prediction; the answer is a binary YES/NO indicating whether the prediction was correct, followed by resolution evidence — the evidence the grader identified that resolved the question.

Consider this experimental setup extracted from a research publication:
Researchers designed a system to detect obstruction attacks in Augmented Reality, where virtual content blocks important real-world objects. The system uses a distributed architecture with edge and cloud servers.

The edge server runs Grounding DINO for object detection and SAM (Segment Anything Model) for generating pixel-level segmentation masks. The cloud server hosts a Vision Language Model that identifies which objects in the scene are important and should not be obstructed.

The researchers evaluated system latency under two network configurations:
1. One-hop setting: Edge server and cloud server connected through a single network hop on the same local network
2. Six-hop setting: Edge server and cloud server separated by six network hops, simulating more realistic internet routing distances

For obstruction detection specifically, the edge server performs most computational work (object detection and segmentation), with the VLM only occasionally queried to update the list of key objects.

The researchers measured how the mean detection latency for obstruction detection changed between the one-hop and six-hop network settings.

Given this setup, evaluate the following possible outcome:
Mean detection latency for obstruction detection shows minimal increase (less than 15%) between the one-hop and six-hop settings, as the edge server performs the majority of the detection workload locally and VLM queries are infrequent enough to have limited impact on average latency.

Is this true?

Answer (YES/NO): NO